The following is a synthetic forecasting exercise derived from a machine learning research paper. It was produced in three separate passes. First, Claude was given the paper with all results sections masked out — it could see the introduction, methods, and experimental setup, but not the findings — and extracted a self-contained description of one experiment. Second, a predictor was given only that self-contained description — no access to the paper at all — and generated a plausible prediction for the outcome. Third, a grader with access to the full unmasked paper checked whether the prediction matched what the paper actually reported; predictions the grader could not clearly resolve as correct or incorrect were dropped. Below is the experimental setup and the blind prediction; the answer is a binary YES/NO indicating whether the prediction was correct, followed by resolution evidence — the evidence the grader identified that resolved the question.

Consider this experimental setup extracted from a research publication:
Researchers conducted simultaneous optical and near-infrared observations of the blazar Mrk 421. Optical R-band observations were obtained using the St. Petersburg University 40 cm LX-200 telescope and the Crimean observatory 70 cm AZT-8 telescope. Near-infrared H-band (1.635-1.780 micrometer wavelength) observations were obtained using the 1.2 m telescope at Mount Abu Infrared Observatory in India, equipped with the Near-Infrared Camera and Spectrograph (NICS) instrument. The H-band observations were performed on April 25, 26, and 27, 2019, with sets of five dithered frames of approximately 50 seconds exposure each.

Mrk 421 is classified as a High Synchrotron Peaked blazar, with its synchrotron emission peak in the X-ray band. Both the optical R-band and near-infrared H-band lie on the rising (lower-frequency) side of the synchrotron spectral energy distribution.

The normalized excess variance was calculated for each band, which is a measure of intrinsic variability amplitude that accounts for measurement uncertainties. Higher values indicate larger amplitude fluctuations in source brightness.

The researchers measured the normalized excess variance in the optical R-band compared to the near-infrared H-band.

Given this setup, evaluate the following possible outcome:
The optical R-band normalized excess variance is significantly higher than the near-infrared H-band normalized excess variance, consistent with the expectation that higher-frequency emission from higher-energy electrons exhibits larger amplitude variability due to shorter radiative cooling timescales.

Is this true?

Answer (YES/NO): NO